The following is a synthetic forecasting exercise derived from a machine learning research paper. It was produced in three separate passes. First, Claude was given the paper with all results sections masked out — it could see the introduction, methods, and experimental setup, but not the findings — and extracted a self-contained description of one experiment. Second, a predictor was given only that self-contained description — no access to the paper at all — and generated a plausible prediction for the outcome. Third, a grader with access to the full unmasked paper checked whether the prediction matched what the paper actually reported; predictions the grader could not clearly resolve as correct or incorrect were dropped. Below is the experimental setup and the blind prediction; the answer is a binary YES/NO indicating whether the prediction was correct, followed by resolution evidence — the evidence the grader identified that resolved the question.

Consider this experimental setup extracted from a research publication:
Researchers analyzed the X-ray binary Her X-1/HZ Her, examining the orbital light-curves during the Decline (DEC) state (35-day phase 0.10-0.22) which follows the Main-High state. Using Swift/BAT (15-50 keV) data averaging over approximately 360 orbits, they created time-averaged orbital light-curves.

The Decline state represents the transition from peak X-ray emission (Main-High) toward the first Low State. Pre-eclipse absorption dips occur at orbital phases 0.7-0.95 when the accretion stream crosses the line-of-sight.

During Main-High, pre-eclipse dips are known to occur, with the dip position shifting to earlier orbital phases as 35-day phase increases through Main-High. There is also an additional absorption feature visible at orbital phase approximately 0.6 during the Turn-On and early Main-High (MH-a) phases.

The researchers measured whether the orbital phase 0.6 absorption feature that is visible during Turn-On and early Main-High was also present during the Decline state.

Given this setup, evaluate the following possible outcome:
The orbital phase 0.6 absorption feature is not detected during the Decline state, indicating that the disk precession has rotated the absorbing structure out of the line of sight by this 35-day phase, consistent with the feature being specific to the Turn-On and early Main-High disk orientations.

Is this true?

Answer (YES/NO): YES